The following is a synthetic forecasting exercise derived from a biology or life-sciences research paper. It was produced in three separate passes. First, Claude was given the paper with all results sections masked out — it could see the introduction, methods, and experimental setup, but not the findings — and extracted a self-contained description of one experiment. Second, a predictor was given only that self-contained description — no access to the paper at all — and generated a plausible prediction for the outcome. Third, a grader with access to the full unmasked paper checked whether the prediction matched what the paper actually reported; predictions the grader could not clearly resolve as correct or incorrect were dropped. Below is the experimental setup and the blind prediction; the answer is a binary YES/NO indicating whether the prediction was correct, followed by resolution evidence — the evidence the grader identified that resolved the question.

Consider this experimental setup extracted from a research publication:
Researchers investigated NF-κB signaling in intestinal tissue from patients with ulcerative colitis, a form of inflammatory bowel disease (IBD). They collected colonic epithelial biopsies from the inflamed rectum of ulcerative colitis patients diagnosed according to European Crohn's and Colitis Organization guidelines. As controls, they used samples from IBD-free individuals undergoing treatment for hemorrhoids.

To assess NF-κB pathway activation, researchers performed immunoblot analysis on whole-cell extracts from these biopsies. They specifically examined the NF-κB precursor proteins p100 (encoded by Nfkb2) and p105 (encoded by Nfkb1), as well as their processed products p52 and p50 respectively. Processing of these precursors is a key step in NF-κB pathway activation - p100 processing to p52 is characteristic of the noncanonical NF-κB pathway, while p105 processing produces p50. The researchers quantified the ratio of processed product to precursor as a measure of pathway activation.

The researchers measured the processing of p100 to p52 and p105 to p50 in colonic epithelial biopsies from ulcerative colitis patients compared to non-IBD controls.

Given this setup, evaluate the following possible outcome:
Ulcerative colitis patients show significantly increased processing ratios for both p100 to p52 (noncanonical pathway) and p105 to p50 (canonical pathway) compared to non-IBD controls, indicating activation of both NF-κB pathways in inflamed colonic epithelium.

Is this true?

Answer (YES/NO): YES